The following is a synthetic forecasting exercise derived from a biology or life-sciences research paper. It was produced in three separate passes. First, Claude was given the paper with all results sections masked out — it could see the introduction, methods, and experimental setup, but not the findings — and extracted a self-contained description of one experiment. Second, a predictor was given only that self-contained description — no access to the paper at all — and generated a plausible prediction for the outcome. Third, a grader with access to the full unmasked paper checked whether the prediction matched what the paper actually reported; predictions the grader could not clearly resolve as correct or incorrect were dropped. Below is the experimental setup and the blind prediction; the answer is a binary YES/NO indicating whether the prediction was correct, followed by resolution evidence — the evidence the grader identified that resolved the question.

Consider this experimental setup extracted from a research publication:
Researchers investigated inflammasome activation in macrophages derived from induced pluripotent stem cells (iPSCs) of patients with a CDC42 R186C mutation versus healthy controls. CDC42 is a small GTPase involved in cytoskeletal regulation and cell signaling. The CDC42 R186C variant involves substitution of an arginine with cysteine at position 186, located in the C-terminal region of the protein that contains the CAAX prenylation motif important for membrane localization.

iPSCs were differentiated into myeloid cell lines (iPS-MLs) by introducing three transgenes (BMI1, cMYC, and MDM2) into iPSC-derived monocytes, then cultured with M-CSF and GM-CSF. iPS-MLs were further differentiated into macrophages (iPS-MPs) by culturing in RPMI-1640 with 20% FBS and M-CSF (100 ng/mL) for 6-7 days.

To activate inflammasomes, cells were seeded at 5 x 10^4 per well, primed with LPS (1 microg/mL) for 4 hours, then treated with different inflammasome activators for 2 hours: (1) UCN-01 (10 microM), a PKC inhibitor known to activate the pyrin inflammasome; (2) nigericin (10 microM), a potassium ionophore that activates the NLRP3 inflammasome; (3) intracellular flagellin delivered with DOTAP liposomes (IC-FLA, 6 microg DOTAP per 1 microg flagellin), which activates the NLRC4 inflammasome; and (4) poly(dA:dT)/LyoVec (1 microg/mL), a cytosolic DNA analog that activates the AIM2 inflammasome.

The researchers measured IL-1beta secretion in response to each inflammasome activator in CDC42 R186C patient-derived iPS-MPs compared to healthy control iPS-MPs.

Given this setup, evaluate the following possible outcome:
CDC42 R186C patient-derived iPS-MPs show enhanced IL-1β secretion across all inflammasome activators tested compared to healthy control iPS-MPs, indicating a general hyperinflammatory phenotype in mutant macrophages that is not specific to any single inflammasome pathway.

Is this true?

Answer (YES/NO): NO